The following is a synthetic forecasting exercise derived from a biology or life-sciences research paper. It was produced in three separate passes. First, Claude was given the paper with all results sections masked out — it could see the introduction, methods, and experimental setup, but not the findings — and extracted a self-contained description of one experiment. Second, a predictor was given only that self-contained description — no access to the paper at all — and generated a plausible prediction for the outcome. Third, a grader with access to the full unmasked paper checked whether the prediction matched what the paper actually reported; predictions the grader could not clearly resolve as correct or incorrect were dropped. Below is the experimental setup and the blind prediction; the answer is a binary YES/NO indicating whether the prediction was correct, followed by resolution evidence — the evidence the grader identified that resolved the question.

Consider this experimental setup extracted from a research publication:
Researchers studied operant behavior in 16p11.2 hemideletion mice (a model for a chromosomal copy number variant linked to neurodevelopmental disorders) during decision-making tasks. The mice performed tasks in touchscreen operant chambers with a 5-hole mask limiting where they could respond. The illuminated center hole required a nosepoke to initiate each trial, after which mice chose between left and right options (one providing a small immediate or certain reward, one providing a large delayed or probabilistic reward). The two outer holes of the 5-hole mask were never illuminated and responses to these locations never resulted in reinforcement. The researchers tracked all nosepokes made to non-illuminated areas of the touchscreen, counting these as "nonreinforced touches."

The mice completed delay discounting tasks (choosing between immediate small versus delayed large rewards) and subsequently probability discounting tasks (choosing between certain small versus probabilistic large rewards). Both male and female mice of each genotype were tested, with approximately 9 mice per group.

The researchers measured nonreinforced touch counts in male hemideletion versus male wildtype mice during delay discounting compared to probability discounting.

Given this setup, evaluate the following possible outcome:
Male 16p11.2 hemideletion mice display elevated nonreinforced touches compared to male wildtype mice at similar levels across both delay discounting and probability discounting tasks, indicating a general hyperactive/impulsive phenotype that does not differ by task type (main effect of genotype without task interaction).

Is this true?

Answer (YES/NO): NO